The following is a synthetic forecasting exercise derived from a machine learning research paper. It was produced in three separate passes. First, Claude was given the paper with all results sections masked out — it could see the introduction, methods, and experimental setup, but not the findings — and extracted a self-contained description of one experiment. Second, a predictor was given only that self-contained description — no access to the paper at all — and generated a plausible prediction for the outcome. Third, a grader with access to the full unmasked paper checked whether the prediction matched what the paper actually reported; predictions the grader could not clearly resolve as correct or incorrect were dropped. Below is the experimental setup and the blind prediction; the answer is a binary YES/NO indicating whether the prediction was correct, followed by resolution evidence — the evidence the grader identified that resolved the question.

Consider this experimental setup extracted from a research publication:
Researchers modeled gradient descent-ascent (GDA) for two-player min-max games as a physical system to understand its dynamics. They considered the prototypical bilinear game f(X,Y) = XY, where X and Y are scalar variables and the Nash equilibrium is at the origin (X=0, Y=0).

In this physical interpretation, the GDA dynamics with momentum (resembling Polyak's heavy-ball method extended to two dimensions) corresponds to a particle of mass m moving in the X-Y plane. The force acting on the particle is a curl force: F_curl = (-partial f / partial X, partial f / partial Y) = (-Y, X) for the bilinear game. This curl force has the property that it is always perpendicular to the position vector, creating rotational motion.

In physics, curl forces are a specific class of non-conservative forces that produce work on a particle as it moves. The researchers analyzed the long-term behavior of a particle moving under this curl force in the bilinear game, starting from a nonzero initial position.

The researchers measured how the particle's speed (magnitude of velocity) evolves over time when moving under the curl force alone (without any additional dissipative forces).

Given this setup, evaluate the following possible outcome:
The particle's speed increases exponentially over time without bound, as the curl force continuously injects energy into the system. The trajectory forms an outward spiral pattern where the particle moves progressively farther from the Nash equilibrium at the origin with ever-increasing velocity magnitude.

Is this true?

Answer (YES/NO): YES